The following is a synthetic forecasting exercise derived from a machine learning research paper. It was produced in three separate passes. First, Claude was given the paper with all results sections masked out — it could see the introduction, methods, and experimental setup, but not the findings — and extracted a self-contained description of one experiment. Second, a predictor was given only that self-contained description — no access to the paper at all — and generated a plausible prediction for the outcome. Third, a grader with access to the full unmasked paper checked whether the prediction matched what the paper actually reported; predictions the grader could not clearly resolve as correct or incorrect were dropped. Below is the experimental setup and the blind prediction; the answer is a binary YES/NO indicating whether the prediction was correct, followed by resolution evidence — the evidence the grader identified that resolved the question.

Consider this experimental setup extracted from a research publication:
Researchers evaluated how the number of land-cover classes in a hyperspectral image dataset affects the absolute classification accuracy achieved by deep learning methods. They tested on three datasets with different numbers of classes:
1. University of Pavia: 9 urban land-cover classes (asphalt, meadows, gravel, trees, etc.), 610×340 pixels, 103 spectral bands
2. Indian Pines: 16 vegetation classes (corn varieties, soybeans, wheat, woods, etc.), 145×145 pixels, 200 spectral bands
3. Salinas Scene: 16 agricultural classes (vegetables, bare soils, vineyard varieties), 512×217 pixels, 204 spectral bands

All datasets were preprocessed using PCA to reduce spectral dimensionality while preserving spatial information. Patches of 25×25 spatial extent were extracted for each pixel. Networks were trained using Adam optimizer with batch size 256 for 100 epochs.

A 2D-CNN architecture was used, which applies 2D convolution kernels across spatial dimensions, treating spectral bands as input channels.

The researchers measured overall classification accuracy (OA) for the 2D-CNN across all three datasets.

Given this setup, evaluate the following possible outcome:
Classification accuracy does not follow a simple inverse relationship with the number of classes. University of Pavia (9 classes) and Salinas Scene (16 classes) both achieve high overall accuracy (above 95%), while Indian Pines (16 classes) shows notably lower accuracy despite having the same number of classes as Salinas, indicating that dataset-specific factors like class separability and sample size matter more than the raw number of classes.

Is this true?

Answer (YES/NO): YES